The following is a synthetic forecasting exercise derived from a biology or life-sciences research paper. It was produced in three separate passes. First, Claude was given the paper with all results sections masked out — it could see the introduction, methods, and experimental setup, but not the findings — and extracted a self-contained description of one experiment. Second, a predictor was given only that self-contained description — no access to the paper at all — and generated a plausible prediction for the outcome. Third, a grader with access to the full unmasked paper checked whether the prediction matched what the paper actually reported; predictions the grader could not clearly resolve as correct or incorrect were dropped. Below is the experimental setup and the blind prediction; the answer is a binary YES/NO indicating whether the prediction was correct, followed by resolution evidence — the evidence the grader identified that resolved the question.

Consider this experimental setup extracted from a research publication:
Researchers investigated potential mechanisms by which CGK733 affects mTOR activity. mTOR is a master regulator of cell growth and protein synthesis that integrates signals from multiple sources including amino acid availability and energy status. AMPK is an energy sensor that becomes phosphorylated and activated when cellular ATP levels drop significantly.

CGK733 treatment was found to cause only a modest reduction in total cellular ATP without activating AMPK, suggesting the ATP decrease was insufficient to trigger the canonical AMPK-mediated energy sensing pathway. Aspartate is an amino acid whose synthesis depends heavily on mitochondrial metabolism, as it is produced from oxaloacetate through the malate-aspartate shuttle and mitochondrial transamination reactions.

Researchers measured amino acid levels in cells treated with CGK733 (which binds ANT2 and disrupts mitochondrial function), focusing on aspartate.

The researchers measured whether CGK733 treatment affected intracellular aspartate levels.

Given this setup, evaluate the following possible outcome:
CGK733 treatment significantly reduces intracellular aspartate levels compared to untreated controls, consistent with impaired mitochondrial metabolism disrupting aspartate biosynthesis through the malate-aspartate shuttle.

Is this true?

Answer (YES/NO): YES